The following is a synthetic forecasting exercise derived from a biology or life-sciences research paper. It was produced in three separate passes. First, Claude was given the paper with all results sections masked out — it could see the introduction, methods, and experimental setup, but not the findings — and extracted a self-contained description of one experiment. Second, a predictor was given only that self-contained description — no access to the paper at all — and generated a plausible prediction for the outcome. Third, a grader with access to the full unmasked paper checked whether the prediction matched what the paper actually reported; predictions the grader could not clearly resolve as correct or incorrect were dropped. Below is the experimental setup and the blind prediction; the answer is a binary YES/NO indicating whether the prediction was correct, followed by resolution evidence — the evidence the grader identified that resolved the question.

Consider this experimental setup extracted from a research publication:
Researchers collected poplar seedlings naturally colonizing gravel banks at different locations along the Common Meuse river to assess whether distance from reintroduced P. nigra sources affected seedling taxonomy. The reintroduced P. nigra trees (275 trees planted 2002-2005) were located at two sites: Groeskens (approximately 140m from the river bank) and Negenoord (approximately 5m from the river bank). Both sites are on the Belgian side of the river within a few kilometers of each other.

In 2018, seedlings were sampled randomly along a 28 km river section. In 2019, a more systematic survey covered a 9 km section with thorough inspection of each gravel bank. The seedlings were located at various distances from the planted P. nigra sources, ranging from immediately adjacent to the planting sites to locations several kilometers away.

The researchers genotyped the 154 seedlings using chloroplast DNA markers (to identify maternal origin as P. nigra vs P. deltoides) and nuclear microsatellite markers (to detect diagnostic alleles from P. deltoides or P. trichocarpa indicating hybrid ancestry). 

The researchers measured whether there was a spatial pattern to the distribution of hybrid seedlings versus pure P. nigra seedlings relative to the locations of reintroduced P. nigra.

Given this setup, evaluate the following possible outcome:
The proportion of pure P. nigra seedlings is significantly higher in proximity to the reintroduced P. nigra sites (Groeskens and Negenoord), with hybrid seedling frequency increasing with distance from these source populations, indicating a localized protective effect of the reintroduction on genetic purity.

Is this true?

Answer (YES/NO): YES